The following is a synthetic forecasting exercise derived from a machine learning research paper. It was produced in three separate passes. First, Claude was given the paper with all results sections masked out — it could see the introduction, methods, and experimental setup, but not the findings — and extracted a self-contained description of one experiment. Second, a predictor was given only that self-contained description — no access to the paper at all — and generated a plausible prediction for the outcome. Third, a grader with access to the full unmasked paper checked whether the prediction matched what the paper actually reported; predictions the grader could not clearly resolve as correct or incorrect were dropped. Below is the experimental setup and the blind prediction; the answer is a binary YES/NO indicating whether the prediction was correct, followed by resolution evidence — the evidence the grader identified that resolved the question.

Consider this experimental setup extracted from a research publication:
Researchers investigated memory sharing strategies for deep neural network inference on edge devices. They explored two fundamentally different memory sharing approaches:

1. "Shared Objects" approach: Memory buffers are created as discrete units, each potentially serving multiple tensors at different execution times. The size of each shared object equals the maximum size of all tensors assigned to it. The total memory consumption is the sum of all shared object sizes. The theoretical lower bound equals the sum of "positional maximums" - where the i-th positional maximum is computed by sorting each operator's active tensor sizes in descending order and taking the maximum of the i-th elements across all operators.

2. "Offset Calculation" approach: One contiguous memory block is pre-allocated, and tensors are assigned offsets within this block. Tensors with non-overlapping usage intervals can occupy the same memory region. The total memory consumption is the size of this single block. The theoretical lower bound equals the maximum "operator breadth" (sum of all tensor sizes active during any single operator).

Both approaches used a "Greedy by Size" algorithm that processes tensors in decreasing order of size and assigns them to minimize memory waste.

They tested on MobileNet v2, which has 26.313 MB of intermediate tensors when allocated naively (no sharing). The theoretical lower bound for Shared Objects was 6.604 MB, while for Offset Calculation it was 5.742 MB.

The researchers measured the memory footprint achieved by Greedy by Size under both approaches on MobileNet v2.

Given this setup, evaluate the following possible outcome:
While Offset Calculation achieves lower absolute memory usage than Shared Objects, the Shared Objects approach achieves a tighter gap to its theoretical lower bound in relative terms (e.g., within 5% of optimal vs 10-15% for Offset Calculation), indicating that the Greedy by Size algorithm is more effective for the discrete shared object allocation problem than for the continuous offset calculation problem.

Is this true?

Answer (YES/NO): NO